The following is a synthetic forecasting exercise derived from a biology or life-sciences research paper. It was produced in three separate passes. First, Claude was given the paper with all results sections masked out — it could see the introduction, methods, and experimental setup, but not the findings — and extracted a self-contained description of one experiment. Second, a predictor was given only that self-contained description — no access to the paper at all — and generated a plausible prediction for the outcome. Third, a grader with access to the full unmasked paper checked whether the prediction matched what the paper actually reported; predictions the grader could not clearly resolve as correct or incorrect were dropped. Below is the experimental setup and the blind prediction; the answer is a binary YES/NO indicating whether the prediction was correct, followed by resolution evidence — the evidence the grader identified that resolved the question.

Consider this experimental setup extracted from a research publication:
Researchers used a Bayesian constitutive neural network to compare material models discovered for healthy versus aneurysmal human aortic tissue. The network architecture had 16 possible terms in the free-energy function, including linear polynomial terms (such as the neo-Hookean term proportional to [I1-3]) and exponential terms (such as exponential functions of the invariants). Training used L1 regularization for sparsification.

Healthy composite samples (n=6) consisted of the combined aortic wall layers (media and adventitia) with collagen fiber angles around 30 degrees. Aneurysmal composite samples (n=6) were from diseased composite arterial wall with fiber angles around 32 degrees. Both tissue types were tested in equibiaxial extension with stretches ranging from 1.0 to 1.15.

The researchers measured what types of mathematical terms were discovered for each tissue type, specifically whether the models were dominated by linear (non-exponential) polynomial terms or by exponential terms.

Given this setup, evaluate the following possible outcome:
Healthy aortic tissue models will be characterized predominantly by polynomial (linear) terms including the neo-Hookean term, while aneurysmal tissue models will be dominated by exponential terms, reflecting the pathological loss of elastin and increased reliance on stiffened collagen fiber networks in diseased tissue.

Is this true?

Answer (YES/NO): YES